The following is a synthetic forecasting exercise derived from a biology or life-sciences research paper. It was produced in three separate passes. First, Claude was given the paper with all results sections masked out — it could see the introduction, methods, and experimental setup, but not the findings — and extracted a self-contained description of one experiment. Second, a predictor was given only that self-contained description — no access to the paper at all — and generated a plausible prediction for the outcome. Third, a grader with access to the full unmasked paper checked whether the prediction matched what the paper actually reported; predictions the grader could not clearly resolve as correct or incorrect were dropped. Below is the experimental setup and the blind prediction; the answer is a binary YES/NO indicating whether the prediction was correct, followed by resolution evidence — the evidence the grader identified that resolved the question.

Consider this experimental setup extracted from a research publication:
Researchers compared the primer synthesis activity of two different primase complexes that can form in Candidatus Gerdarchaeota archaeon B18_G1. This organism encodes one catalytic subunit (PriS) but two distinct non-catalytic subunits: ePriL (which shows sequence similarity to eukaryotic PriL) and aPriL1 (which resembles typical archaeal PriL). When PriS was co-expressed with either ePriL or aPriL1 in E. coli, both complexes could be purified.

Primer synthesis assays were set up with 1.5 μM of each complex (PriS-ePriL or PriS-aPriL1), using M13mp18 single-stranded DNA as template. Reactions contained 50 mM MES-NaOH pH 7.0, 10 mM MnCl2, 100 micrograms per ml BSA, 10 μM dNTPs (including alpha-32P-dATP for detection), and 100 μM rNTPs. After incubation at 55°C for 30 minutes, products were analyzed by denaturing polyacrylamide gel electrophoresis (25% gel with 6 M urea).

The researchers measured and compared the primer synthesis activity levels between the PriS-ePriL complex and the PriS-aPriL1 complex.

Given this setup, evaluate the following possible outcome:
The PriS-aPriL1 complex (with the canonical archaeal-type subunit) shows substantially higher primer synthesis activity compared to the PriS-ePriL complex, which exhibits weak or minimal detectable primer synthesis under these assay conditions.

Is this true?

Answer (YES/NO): NO